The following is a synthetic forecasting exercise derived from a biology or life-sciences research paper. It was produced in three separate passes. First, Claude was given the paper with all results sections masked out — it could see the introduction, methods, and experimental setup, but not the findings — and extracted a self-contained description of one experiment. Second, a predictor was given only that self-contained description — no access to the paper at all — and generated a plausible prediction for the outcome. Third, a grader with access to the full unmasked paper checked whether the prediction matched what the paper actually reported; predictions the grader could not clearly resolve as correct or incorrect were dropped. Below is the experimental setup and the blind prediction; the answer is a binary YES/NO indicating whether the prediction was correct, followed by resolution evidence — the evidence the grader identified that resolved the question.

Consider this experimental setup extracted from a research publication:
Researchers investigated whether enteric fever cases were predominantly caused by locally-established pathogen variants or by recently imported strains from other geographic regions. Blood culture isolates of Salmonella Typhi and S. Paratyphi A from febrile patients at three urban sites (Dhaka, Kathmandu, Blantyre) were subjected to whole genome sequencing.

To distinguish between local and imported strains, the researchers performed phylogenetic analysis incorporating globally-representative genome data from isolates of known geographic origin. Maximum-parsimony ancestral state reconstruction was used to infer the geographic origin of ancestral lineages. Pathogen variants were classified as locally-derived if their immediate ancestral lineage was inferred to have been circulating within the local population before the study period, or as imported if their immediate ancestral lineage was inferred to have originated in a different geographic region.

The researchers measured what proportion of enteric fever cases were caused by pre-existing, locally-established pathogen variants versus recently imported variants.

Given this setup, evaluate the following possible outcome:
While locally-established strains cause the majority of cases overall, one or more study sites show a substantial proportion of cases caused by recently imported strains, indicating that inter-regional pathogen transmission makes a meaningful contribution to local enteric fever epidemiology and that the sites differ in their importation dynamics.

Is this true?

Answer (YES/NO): YES